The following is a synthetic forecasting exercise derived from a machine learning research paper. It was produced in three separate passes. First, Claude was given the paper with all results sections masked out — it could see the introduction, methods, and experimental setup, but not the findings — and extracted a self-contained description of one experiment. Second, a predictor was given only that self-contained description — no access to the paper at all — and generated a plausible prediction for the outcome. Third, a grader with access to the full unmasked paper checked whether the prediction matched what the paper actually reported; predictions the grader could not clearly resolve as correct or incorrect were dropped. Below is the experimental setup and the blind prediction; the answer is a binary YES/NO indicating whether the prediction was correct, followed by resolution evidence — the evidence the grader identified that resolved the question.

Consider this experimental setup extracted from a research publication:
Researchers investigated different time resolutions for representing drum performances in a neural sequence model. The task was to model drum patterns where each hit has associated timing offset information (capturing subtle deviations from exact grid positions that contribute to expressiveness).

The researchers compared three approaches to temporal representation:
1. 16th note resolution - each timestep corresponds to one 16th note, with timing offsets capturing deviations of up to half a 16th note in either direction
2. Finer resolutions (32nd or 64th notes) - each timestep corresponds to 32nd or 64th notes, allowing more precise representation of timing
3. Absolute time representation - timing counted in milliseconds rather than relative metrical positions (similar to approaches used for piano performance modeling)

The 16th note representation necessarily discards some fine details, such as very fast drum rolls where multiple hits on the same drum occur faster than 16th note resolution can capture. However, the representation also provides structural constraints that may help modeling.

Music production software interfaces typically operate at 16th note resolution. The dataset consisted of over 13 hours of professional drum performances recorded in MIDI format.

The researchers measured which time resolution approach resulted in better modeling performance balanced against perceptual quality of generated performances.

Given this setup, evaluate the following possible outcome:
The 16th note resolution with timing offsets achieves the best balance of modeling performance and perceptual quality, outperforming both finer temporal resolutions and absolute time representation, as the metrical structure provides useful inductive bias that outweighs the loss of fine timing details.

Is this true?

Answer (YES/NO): YES